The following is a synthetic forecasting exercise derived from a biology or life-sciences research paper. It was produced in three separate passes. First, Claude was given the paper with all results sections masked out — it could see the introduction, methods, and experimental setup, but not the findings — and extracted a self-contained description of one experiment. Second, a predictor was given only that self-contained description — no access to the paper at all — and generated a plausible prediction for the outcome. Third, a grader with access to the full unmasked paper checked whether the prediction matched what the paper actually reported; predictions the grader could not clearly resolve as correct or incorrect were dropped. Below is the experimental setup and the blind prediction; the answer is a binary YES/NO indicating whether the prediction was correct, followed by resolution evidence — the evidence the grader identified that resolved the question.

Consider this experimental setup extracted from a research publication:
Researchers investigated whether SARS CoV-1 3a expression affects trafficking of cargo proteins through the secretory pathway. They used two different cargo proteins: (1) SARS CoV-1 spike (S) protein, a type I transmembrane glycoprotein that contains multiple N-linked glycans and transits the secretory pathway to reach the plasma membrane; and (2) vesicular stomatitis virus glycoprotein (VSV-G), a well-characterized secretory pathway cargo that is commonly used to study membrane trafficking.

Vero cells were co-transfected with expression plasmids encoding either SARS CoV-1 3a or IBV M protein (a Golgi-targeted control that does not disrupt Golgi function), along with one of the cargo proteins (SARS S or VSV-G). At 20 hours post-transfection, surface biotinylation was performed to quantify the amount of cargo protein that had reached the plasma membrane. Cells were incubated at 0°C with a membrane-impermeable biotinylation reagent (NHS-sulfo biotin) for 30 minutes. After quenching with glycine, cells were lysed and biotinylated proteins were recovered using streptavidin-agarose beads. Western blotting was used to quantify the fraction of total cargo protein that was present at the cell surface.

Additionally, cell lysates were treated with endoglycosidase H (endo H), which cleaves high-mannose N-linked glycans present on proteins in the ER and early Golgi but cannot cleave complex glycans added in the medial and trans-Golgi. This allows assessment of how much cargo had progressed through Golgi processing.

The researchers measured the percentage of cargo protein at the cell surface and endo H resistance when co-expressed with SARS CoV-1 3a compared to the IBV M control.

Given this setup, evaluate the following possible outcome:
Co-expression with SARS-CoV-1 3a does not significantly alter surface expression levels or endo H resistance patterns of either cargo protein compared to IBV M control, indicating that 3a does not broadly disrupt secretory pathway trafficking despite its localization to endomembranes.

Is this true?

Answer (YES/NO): NO